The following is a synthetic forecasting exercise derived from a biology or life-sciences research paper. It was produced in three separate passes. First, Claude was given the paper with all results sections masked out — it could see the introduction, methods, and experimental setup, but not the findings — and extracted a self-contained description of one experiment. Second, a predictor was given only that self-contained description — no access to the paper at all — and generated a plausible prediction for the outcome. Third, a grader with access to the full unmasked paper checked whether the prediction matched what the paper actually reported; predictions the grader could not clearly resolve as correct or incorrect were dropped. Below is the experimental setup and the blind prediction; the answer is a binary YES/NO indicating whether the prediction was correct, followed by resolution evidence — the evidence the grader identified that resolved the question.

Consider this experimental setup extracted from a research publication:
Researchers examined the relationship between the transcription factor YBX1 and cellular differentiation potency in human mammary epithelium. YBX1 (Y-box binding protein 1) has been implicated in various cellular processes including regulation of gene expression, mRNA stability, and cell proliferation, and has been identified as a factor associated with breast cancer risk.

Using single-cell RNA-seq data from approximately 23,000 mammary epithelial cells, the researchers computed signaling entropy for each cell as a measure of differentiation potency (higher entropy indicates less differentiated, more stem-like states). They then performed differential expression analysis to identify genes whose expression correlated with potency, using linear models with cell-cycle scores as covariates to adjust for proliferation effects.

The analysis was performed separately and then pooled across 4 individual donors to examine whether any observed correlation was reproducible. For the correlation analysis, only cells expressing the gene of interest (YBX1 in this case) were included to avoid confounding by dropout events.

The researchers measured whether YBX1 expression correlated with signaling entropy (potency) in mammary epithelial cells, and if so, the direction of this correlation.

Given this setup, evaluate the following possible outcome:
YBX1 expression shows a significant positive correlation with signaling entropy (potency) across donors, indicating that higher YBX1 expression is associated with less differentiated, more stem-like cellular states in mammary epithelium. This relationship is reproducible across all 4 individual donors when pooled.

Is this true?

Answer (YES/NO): YES